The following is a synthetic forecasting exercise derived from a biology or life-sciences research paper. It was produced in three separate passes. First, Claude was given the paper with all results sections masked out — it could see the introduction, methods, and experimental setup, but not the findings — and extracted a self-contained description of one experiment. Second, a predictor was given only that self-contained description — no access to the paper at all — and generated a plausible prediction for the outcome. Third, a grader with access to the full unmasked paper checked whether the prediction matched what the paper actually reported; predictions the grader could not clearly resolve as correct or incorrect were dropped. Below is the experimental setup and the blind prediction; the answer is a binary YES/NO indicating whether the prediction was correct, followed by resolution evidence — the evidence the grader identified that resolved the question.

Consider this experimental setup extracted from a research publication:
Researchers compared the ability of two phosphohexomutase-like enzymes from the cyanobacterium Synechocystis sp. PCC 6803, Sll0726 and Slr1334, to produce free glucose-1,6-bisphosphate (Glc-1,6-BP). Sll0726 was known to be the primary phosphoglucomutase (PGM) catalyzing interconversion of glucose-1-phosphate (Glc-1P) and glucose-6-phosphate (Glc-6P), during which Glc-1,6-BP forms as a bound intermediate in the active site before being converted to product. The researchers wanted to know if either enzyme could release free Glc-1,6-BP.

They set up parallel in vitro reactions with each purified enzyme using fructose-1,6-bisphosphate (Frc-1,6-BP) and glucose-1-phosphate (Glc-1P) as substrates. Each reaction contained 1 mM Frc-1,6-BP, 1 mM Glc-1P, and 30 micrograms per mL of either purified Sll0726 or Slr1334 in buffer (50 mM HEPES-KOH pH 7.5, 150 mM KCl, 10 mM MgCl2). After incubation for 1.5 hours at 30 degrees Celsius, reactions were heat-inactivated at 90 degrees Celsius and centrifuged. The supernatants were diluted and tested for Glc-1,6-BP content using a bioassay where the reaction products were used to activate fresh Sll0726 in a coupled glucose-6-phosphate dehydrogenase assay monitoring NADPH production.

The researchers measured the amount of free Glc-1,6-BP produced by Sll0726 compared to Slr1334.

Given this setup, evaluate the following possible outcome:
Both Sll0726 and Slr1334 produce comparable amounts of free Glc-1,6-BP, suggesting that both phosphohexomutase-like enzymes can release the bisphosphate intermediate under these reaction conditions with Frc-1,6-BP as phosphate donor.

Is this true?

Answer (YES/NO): NO